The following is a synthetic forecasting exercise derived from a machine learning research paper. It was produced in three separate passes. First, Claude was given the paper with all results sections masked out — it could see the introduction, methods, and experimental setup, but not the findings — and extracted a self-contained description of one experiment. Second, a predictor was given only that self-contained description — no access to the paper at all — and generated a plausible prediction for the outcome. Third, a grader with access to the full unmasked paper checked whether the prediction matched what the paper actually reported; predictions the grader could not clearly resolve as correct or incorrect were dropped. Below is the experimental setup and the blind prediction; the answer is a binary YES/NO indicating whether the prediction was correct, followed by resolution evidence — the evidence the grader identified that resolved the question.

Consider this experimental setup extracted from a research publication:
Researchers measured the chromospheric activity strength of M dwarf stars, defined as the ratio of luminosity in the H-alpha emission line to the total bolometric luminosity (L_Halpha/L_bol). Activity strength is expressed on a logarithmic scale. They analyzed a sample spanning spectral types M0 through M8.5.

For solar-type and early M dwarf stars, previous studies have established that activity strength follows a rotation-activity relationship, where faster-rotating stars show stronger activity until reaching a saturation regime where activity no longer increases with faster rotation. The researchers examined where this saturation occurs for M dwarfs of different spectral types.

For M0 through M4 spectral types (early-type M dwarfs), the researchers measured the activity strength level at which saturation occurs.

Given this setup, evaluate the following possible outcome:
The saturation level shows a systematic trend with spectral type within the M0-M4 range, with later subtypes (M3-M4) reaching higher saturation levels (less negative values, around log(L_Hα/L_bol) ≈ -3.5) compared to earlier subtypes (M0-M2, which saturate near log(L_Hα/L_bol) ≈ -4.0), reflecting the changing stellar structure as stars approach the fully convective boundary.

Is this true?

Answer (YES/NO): NO